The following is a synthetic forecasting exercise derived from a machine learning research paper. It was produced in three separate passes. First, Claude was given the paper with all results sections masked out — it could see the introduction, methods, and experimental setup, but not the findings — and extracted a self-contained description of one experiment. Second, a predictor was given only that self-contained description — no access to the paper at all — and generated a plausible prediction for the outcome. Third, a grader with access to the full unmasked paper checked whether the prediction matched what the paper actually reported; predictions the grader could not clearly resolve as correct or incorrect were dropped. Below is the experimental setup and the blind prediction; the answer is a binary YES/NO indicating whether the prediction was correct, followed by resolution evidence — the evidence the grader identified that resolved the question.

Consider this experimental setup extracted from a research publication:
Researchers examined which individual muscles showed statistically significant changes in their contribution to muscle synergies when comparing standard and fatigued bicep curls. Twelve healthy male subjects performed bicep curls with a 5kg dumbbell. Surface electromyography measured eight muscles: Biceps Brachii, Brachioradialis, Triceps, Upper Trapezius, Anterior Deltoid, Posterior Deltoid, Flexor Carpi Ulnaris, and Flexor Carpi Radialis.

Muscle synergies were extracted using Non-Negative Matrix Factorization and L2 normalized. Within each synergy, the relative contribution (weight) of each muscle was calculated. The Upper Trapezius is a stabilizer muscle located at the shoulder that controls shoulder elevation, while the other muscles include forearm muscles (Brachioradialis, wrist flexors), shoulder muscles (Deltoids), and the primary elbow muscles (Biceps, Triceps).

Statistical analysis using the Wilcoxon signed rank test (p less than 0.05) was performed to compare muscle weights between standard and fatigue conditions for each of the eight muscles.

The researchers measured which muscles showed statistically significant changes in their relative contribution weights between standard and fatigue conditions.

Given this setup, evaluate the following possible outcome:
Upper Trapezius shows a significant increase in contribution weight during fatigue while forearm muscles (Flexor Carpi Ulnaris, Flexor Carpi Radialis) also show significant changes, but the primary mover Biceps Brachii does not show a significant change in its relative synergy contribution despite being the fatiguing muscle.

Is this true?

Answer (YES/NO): NO